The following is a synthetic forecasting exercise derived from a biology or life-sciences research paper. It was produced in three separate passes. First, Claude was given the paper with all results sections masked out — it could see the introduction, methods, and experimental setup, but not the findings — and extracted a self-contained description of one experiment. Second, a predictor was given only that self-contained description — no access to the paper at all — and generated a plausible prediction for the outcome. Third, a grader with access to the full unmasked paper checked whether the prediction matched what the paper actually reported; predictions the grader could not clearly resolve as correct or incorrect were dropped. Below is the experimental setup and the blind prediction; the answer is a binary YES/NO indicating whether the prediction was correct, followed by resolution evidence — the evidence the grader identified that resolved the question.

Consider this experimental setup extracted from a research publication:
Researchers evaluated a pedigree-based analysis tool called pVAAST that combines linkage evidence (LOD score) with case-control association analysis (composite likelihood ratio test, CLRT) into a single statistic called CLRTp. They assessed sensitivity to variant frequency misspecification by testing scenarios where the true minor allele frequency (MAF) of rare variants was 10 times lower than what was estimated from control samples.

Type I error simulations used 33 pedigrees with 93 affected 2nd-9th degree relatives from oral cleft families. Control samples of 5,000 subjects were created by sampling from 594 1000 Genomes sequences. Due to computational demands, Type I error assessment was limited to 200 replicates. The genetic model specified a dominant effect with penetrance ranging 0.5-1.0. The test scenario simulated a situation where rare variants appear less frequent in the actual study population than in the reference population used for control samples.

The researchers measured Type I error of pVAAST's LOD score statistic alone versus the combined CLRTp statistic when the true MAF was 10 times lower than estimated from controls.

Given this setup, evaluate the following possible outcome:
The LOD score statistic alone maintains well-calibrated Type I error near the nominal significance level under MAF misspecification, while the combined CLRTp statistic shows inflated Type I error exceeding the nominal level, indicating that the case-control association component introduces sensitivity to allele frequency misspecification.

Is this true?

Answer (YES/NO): NO